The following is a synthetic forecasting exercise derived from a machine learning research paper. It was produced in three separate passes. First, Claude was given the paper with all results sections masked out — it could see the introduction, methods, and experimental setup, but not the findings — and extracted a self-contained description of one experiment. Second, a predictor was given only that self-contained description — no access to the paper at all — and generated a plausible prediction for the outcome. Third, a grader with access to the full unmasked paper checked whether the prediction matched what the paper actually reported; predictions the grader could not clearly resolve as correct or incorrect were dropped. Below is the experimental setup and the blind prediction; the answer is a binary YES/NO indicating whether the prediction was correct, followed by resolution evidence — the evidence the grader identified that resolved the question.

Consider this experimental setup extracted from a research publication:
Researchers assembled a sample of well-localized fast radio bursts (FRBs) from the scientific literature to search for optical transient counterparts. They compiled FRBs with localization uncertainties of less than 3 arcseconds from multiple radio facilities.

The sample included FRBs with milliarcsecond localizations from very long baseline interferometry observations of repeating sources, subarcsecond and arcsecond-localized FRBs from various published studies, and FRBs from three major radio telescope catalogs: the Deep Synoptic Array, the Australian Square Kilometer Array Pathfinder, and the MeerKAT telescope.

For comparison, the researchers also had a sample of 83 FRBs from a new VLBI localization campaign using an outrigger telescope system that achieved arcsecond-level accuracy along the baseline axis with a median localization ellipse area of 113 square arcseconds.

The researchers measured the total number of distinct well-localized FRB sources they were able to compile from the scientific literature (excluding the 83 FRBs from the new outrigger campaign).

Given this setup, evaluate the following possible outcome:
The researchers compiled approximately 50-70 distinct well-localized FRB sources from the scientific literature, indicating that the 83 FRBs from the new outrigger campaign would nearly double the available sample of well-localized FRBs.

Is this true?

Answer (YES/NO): NO